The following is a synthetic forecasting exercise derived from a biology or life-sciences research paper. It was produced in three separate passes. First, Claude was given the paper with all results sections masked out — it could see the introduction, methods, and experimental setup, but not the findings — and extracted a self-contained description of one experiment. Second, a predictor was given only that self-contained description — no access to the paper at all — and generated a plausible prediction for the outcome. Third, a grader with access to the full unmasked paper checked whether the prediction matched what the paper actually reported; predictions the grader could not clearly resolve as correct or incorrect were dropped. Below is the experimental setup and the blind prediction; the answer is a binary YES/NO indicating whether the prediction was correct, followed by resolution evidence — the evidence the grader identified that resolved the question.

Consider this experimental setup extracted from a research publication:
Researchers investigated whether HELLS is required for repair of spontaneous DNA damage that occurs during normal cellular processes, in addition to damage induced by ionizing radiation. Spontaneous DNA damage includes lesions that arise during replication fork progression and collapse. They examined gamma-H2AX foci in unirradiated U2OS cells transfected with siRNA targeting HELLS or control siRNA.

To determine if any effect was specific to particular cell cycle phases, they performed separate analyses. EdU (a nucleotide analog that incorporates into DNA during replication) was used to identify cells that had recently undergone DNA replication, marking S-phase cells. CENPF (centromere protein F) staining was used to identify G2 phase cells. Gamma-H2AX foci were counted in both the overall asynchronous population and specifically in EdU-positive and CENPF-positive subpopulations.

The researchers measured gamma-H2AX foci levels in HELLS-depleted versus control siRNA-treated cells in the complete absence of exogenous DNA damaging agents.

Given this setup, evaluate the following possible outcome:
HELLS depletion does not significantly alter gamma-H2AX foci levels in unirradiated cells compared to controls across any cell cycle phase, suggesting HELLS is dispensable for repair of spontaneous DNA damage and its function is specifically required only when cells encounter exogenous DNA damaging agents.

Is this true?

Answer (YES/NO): NO